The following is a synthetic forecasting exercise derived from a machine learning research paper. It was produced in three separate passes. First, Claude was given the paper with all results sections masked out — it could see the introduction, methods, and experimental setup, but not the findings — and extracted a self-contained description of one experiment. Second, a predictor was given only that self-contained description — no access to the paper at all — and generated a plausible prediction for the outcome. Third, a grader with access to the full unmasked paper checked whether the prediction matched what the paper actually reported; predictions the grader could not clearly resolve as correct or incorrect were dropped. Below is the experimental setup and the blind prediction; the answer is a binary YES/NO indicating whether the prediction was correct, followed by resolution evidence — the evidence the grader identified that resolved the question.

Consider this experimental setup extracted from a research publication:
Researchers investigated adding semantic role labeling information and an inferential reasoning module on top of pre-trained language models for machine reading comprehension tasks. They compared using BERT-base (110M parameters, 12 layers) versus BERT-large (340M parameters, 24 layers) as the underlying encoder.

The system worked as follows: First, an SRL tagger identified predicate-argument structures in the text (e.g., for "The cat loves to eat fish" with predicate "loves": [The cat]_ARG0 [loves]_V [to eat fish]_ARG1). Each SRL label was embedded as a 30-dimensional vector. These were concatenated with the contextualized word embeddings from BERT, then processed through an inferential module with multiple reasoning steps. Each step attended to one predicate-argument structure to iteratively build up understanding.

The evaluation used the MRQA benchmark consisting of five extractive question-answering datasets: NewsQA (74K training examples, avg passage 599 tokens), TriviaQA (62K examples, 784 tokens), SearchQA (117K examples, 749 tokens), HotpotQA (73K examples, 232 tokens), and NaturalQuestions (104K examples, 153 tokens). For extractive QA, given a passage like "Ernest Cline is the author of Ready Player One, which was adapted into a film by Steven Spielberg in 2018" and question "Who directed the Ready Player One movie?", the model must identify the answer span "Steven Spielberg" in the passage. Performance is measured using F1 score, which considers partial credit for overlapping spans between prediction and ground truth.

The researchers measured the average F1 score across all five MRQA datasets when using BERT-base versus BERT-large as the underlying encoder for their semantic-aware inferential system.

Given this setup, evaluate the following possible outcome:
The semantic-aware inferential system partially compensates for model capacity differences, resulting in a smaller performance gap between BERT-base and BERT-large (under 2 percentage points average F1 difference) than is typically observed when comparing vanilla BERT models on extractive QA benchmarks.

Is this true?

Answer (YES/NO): NO